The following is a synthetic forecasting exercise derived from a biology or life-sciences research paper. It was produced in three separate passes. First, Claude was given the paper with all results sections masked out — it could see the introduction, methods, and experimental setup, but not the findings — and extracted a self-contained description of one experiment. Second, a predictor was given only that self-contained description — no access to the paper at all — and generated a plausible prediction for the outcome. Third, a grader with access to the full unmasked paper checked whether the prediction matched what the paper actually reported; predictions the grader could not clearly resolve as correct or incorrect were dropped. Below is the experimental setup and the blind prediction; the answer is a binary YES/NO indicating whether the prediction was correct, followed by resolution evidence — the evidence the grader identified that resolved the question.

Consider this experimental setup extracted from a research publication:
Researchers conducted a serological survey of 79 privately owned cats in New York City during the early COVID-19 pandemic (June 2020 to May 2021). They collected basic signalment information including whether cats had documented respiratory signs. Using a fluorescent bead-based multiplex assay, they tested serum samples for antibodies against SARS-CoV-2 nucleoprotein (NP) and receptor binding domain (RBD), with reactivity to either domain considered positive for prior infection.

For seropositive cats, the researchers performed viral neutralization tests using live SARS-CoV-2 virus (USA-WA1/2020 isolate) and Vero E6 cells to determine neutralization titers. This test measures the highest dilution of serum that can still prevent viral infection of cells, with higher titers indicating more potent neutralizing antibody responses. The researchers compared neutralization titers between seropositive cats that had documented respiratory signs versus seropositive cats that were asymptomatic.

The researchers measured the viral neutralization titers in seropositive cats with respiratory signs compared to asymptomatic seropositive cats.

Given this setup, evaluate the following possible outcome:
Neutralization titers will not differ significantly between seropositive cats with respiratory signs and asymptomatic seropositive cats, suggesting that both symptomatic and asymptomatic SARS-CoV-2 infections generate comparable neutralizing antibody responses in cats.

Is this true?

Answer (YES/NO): NO